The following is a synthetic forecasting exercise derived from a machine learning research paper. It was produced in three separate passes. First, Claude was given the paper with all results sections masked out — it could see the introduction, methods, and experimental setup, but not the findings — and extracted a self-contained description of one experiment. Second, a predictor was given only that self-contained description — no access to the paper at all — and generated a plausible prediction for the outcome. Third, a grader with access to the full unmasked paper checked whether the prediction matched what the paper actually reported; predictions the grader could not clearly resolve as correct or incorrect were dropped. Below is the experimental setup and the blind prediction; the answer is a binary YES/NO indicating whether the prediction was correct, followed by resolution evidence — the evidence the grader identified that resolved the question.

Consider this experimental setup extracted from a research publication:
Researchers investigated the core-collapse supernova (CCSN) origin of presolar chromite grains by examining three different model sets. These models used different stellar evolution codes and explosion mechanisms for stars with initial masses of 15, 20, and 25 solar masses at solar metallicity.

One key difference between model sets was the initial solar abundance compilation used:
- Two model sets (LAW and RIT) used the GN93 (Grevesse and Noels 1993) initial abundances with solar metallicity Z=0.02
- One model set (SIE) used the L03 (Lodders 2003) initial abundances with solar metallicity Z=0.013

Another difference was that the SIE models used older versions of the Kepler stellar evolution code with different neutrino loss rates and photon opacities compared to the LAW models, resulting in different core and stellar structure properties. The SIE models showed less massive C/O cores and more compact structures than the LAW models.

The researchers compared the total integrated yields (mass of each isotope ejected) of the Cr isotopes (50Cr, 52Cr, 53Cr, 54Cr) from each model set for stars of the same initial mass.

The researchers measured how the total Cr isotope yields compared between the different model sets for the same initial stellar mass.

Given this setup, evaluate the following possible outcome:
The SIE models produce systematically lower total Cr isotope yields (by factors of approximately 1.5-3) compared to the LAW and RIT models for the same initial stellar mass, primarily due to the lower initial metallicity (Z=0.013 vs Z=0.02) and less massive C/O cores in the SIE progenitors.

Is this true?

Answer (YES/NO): NO